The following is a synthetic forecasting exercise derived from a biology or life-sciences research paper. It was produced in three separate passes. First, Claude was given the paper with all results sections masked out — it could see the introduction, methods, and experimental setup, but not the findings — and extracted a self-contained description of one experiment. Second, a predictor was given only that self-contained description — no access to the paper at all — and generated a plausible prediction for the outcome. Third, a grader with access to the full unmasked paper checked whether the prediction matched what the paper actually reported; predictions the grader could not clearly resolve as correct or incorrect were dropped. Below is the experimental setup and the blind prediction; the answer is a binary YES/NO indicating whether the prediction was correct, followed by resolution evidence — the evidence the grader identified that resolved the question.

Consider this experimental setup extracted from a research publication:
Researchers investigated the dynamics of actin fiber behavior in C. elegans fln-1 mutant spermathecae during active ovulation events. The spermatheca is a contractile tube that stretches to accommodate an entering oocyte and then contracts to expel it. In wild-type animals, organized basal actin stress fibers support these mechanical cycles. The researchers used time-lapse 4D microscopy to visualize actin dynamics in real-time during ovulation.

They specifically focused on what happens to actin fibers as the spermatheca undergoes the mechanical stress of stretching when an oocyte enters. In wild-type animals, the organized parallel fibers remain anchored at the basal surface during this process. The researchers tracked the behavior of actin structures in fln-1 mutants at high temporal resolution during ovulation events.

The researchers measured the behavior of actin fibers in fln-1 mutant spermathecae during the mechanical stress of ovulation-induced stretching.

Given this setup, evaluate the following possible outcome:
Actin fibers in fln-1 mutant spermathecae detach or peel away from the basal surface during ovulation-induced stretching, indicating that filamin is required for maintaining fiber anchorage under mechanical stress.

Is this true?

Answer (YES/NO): YES